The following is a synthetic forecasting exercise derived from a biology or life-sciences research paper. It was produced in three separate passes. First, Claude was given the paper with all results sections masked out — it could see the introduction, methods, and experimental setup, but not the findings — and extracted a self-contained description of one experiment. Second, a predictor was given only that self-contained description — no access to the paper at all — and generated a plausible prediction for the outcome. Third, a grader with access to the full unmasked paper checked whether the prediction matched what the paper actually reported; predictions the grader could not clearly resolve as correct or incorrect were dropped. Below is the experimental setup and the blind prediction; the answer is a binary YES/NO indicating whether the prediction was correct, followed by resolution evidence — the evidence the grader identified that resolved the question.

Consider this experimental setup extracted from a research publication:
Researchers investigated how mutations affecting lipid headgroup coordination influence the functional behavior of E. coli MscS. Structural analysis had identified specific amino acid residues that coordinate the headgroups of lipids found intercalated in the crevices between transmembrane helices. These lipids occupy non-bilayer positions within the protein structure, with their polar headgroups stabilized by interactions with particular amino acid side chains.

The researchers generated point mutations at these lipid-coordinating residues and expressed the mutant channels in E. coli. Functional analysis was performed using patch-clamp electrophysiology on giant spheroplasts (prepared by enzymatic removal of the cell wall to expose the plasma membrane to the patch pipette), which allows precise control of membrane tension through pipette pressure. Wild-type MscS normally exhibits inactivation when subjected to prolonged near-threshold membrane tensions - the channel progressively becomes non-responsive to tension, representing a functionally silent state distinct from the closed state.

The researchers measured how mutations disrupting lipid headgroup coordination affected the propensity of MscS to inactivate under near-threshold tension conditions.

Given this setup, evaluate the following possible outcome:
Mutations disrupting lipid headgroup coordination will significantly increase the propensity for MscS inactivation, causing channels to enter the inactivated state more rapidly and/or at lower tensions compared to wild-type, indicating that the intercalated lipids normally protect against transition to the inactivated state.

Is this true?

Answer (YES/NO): NO